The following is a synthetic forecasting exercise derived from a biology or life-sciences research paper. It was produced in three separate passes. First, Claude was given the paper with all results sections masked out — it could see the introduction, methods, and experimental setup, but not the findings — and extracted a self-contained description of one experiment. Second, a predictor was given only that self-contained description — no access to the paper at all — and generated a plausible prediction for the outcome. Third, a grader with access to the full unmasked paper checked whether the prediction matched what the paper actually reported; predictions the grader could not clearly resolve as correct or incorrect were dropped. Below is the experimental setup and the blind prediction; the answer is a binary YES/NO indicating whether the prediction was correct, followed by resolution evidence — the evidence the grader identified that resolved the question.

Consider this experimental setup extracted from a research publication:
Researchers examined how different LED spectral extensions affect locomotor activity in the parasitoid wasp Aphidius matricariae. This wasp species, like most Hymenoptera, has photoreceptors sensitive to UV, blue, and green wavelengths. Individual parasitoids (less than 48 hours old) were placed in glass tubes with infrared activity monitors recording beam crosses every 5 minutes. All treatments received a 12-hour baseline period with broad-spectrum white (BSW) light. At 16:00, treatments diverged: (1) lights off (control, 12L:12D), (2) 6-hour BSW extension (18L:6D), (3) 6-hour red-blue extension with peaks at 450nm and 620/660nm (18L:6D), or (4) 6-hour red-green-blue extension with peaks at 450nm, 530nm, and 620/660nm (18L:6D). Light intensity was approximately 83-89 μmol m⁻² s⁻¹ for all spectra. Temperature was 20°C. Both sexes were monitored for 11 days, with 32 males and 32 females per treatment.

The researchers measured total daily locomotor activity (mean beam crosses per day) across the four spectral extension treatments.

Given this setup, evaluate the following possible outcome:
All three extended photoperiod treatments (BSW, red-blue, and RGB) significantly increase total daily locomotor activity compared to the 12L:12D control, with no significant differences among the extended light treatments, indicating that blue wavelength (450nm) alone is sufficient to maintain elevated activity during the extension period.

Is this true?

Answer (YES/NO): NO